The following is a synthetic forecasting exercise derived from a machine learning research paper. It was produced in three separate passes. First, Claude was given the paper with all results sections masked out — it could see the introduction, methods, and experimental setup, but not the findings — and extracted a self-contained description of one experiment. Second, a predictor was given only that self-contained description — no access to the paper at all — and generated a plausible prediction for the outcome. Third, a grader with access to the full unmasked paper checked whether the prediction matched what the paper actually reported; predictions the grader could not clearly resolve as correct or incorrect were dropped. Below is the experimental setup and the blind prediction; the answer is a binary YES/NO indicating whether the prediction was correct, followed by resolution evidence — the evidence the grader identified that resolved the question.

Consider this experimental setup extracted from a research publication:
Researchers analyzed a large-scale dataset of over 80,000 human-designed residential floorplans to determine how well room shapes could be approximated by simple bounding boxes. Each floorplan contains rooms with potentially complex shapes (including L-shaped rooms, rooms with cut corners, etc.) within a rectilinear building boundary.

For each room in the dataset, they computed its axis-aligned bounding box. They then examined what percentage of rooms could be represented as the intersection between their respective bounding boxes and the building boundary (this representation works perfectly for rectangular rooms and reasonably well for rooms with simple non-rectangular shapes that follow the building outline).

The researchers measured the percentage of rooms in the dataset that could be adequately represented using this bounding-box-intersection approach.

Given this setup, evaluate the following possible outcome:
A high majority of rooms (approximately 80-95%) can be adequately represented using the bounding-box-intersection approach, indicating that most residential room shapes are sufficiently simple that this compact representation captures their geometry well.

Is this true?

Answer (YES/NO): YES